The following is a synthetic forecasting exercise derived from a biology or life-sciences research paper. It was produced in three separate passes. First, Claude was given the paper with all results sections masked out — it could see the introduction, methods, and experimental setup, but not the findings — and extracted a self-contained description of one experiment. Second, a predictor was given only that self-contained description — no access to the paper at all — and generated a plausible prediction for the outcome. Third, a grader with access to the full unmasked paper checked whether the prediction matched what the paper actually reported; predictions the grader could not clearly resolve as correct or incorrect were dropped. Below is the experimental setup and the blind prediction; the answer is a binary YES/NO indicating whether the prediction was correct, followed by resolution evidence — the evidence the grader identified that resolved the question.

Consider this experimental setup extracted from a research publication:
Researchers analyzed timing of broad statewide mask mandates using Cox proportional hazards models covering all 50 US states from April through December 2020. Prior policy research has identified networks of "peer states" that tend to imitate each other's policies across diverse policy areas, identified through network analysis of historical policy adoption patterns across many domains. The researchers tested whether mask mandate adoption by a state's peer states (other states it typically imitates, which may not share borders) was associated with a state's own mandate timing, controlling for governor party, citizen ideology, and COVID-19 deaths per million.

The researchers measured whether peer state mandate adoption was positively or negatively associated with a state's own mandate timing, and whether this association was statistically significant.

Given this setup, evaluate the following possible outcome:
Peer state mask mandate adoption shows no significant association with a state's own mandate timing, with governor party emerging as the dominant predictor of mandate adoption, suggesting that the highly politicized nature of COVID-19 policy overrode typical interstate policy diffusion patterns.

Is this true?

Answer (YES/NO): NO